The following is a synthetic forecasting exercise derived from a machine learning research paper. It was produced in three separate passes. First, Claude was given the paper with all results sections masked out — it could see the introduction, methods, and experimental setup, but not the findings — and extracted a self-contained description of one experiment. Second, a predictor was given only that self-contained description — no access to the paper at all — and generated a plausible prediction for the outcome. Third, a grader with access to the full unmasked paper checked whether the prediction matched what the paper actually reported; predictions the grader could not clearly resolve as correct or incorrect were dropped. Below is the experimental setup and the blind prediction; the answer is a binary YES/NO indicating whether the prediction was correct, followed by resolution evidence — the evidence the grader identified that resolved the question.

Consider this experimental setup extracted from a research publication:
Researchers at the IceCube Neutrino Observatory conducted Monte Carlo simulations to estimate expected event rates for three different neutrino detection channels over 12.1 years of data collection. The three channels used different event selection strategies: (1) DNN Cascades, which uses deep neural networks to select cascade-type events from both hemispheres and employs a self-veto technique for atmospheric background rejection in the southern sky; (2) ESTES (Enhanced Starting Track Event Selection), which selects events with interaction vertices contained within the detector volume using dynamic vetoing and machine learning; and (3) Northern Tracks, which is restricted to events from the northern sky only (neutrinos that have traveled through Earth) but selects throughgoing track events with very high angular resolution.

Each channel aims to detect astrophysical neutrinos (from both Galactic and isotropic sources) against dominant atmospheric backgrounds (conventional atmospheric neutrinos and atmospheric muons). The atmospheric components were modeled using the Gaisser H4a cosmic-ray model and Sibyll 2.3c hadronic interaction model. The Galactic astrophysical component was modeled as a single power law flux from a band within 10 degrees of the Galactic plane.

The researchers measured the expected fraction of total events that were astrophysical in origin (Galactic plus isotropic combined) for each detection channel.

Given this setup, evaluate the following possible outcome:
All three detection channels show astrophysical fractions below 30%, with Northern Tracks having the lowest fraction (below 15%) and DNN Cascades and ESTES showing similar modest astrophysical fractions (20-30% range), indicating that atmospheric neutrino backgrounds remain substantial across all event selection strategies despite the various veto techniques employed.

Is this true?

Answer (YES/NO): NO